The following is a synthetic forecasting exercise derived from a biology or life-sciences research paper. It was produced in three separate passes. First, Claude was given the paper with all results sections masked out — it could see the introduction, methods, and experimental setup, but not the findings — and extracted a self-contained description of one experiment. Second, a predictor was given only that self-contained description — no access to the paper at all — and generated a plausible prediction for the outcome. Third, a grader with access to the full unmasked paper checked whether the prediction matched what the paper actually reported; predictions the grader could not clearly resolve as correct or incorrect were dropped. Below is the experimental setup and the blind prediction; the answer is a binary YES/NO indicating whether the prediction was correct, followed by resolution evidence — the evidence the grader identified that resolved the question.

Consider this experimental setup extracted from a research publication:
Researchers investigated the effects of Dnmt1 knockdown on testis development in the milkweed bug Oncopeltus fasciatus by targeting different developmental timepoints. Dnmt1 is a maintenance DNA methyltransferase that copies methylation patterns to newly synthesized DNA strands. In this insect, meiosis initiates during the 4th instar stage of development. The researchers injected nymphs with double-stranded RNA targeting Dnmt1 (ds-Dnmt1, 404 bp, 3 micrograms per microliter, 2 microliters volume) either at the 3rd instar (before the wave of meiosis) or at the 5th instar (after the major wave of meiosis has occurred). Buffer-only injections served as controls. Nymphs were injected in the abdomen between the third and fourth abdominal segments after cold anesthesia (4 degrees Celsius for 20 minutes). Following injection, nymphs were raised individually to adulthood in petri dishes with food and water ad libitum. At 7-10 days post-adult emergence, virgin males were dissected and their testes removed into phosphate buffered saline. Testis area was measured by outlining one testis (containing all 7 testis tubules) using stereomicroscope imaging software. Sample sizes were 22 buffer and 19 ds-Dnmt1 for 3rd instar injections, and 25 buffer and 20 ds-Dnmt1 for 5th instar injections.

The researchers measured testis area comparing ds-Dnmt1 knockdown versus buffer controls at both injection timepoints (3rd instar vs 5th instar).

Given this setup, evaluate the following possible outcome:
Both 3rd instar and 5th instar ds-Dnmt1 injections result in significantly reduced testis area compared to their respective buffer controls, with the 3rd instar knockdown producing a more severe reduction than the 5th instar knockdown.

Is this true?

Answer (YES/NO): NO